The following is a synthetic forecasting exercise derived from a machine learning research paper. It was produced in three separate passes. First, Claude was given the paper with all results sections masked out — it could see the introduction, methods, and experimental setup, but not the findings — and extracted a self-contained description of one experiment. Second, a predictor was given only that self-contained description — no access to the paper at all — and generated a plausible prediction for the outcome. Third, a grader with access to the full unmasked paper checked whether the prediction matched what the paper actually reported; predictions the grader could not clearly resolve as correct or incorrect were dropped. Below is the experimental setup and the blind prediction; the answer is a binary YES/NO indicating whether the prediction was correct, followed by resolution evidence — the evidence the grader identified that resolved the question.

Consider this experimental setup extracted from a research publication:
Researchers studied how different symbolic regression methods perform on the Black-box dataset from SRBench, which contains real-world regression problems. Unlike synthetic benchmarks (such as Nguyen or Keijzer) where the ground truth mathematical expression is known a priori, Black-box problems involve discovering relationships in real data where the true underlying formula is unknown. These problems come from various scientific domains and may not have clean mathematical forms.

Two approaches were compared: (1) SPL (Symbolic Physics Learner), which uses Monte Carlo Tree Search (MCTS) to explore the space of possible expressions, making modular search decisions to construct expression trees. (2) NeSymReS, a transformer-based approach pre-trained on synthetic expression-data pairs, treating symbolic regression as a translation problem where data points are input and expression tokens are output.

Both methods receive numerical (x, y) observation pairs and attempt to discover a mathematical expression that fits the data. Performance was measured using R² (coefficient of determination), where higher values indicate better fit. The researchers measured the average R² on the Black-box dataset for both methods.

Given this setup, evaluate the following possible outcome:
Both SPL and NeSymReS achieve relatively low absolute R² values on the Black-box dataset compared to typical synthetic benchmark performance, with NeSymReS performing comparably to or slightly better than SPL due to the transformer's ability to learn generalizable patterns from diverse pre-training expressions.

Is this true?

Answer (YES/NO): NO